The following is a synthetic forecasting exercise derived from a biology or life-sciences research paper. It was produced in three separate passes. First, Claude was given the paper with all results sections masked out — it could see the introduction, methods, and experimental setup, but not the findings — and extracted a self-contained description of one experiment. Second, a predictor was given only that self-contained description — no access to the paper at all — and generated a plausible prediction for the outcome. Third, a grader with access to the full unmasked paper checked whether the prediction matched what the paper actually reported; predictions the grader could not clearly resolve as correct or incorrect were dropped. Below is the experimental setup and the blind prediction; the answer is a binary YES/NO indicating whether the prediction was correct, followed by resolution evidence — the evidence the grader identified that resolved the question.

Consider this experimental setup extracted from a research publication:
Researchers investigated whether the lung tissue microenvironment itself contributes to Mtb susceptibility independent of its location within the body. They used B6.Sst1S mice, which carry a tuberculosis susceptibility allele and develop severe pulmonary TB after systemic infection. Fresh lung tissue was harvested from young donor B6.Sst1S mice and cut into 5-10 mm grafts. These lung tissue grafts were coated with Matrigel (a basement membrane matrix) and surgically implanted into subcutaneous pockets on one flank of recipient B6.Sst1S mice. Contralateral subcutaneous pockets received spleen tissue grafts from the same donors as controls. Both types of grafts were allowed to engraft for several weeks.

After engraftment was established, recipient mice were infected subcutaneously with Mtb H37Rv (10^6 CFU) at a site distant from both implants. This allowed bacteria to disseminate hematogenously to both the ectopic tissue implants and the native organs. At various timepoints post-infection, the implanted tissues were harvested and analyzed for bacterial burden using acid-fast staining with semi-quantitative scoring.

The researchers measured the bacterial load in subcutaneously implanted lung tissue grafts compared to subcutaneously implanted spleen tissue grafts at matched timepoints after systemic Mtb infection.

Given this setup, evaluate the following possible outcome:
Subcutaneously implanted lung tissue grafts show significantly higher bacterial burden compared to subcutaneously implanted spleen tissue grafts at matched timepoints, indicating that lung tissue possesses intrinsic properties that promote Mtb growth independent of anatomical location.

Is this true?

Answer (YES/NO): YES